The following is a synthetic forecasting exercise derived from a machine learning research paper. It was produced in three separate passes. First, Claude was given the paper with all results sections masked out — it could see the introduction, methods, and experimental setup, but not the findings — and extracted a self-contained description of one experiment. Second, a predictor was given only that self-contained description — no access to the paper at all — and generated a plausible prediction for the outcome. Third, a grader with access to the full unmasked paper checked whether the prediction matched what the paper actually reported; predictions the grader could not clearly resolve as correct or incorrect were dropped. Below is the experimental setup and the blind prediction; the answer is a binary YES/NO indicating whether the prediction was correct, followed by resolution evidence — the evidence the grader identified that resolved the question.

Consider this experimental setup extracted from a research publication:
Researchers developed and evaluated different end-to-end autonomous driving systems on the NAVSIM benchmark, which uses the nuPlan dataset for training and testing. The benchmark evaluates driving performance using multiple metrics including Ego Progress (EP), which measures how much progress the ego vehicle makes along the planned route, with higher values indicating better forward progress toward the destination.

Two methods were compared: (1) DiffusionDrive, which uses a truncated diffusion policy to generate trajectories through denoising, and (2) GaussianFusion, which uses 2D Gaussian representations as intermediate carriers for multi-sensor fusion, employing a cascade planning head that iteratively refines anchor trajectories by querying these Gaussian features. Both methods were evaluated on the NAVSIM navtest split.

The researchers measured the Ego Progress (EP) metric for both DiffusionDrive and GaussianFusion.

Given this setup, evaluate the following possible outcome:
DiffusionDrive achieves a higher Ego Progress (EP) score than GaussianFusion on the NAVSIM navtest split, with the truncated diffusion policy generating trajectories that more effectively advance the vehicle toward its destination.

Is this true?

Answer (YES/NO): YES